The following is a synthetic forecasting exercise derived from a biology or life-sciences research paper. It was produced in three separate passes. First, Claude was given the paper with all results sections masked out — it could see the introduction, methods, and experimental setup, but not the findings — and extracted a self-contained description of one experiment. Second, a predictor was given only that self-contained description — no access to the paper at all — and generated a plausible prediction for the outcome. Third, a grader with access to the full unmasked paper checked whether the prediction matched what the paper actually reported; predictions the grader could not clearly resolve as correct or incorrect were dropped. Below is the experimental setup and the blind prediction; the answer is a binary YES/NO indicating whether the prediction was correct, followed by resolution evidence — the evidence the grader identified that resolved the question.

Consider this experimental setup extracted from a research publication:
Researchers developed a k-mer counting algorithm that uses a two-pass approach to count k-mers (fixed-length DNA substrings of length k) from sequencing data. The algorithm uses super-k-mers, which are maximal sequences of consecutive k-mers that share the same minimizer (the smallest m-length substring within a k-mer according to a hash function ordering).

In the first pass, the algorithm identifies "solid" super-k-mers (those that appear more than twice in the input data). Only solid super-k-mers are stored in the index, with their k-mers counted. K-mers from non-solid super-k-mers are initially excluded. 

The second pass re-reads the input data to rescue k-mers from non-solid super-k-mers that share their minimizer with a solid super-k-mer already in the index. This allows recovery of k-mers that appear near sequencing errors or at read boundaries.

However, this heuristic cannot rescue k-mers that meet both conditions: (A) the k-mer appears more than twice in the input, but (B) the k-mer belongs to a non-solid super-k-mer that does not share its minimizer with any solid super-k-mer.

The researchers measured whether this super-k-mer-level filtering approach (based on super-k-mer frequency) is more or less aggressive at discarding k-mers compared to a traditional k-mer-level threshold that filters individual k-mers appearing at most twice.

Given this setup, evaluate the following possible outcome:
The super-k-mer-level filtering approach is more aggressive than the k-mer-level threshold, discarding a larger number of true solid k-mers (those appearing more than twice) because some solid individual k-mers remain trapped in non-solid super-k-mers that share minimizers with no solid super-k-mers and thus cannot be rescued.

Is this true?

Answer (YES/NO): YES